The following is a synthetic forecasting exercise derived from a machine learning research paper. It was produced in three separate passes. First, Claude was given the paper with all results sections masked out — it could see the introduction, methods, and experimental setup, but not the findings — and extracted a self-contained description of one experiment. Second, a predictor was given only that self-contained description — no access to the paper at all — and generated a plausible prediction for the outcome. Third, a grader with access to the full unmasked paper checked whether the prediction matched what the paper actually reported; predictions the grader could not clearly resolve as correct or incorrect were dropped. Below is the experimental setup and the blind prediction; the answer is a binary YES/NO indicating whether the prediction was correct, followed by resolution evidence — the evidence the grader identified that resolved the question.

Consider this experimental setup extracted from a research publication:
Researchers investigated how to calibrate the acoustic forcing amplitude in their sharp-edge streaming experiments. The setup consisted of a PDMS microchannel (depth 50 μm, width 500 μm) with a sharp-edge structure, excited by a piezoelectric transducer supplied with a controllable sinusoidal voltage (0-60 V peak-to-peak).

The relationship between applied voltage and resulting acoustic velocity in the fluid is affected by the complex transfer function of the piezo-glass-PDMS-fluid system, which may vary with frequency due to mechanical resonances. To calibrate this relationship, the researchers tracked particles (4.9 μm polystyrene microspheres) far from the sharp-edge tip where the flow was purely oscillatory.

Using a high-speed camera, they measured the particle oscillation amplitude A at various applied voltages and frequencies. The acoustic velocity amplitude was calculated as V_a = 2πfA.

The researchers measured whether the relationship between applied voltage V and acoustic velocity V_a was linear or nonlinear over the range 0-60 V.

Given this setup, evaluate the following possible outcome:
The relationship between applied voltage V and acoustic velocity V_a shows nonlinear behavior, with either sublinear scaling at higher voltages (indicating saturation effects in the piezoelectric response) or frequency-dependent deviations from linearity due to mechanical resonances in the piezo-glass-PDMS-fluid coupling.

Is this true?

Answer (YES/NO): NO